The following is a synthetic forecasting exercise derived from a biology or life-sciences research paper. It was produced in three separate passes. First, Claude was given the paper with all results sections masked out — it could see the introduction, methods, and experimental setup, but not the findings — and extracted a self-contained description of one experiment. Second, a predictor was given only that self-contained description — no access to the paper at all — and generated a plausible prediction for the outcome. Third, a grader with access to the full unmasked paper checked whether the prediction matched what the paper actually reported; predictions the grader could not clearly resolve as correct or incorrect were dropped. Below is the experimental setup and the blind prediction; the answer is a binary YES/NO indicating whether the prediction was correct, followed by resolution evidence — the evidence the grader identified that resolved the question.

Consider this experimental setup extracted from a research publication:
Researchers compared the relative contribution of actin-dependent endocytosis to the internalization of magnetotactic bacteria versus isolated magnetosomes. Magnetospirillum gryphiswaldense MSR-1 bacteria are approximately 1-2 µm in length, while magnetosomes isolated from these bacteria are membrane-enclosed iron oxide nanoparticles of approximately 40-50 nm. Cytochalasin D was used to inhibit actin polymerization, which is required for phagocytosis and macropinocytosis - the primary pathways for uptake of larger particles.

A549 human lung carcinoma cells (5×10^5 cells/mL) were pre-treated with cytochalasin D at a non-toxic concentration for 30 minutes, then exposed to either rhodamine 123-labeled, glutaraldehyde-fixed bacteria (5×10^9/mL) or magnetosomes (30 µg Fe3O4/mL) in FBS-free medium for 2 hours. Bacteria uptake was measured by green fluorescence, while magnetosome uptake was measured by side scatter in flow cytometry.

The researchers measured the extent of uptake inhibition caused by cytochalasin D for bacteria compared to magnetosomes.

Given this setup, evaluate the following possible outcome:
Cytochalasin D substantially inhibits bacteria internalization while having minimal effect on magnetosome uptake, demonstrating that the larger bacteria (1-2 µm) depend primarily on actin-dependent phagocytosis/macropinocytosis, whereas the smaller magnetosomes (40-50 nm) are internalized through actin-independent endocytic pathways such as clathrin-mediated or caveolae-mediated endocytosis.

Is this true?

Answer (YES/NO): NO